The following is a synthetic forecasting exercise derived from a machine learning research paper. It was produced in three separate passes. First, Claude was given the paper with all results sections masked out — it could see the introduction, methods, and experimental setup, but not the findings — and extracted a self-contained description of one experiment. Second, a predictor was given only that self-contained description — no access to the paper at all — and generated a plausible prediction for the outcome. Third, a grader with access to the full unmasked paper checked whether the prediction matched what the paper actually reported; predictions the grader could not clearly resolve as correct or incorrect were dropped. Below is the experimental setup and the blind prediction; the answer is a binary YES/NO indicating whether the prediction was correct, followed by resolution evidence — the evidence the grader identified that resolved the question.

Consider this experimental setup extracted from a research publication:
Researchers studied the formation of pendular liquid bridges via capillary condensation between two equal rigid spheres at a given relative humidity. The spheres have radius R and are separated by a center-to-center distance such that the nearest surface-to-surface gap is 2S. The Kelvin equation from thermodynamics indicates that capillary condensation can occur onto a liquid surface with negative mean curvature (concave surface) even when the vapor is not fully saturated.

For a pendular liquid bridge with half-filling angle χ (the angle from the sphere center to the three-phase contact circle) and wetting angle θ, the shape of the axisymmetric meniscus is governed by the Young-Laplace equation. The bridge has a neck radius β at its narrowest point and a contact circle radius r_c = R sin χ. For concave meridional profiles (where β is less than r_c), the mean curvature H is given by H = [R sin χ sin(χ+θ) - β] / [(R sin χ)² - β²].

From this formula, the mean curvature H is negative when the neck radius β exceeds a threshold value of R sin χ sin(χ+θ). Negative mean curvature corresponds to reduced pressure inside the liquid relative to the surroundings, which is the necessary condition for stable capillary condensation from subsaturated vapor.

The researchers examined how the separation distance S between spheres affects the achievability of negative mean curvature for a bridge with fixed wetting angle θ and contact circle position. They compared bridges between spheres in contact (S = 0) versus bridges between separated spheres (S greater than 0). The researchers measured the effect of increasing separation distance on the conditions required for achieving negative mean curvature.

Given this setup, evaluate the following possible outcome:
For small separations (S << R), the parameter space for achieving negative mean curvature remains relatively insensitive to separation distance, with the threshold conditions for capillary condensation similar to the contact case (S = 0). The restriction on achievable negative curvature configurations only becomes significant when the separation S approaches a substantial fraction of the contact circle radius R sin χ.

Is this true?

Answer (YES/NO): NO